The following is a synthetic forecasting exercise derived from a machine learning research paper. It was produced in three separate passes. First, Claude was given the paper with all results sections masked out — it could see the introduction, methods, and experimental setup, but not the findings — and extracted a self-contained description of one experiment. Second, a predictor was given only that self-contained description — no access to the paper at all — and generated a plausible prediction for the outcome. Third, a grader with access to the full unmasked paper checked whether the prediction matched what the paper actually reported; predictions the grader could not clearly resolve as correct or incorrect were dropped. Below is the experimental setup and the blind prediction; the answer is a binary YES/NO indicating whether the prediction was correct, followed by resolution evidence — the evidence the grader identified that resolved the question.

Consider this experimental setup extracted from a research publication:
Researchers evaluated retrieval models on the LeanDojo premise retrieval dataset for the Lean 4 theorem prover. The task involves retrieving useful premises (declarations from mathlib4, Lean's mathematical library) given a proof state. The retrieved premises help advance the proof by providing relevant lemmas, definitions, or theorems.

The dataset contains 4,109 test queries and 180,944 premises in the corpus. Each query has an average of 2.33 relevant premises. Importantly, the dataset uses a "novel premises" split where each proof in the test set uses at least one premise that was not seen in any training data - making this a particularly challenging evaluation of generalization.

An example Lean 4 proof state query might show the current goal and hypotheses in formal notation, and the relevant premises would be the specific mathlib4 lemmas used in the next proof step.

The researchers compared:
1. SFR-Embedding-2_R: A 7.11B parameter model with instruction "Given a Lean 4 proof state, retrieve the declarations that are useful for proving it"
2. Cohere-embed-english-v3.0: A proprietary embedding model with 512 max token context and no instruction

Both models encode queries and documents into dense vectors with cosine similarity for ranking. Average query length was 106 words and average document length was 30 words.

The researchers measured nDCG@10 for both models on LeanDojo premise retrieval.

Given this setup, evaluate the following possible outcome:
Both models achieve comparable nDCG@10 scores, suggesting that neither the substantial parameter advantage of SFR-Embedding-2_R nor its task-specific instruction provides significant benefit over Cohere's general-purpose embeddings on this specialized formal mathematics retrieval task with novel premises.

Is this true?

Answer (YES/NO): NO